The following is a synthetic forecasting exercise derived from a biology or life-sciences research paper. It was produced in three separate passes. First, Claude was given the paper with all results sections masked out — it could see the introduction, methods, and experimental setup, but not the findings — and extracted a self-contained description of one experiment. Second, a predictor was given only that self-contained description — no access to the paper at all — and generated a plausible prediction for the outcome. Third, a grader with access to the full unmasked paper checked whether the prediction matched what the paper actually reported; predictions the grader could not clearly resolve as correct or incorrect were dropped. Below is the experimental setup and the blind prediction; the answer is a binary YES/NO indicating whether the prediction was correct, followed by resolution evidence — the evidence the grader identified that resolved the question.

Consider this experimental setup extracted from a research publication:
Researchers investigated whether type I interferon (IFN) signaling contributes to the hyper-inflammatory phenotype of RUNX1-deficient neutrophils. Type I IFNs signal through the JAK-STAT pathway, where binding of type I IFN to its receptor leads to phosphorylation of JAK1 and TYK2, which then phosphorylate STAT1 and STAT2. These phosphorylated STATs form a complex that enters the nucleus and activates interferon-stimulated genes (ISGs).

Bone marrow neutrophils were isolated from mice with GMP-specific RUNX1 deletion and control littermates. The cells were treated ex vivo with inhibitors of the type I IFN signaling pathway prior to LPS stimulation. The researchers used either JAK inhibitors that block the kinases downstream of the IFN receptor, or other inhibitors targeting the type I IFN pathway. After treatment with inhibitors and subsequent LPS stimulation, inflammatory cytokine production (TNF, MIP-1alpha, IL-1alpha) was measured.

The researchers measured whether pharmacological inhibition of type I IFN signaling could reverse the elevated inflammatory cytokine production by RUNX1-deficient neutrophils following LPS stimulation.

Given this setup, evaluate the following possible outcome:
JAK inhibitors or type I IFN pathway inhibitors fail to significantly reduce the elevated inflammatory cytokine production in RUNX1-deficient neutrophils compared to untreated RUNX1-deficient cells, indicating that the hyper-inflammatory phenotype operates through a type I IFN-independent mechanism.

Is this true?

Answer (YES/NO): NO